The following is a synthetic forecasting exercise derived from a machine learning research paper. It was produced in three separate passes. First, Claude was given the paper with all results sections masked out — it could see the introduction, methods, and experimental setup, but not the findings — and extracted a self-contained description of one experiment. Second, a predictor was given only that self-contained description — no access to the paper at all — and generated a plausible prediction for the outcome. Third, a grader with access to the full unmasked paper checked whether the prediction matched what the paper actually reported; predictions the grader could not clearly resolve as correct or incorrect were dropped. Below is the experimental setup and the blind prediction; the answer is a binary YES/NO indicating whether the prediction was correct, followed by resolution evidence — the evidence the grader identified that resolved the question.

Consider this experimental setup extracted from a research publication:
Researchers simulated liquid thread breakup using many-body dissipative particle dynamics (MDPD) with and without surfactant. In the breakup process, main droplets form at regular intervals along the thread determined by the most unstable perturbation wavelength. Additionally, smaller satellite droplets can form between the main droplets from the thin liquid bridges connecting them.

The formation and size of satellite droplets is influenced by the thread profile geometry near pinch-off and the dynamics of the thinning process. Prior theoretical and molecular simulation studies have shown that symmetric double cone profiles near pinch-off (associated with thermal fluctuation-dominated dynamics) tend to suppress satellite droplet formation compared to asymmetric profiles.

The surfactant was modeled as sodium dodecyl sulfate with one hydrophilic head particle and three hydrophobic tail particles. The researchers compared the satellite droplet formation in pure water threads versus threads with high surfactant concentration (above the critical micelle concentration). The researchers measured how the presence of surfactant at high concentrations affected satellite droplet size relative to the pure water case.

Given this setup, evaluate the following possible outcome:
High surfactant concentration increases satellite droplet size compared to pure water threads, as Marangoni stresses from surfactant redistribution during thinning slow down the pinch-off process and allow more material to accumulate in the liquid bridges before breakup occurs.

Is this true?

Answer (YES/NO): NO